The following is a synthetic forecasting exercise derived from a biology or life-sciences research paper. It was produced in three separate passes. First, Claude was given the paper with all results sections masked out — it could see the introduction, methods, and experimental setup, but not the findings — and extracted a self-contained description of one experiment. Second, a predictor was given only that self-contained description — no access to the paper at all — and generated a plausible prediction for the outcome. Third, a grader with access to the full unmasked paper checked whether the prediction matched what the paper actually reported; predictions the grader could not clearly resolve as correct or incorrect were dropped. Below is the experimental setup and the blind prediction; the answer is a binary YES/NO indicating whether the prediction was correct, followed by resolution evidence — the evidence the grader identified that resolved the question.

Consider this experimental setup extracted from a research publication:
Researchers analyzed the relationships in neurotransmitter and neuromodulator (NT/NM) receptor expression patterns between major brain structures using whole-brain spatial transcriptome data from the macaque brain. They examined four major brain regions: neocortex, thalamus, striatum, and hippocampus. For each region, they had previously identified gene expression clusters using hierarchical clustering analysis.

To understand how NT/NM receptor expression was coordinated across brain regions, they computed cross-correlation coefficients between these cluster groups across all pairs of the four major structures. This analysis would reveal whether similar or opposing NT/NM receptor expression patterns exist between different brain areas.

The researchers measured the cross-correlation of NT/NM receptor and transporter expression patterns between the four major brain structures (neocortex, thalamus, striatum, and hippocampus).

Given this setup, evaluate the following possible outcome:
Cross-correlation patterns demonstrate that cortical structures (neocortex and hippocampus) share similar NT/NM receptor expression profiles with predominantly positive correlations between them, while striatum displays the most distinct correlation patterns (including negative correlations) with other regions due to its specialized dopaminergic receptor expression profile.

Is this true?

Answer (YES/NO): NO